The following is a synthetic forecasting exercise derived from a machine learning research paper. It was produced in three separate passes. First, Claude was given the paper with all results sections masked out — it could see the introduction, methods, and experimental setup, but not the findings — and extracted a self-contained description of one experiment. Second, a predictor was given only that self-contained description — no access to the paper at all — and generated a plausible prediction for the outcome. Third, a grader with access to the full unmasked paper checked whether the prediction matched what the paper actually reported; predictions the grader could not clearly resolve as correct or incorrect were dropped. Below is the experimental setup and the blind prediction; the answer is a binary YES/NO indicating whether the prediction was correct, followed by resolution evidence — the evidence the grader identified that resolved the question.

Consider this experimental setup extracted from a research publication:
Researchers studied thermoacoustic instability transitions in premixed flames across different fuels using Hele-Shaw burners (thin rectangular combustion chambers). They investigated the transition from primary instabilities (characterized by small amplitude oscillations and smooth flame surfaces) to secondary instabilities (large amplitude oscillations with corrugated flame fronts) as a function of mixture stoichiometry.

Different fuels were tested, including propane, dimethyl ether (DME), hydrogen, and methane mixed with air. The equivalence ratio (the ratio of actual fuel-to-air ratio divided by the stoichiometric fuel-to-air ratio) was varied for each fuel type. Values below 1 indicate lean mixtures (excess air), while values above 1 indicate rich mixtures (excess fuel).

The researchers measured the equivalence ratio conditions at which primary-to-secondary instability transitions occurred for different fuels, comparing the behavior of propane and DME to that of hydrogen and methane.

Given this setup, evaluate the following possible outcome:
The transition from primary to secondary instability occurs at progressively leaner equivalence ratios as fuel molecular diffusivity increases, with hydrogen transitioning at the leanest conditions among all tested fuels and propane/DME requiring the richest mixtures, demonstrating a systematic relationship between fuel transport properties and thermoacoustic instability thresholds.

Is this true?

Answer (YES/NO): NO